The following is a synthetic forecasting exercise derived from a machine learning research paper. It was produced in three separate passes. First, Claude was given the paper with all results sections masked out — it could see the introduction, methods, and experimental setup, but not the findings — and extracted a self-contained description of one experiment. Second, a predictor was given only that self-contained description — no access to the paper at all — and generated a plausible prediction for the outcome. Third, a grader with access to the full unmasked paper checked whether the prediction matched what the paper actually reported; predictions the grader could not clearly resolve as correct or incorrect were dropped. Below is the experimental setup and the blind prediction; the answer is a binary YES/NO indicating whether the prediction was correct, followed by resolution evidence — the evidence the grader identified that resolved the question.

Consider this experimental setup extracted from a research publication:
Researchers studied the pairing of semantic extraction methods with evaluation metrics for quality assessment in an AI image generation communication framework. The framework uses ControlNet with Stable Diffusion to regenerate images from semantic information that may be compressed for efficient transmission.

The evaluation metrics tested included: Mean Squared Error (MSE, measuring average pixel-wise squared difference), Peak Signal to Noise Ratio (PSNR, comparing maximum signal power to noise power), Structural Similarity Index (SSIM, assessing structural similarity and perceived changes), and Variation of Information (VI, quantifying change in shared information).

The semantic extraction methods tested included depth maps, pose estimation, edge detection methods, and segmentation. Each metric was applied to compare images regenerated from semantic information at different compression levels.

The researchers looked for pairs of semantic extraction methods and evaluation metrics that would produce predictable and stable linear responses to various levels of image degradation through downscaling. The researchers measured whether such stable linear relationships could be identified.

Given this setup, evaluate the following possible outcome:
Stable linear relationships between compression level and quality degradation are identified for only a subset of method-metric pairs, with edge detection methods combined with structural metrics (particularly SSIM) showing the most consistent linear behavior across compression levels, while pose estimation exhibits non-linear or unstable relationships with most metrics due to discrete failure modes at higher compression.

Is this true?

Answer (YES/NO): NO